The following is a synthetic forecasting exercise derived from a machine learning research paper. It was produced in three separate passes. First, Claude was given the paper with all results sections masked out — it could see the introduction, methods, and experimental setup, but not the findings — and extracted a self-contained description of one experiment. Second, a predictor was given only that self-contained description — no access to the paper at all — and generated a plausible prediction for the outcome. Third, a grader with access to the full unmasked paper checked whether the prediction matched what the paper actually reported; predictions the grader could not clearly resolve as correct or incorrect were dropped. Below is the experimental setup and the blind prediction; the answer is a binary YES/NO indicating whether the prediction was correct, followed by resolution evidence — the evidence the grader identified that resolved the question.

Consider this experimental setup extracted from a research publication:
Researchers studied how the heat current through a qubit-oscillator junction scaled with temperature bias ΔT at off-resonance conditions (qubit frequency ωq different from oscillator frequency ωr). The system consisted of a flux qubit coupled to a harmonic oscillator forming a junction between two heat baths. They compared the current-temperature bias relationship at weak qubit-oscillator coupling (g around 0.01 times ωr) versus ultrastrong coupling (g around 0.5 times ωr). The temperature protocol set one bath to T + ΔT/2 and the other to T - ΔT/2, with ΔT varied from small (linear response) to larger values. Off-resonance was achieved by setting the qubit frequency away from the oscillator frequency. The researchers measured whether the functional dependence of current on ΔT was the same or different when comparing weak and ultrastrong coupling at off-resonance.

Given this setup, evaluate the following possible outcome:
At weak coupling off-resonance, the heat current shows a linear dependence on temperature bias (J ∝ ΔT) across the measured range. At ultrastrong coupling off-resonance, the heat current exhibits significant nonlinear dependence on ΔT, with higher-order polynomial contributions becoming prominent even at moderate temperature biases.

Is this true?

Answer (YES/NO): NO